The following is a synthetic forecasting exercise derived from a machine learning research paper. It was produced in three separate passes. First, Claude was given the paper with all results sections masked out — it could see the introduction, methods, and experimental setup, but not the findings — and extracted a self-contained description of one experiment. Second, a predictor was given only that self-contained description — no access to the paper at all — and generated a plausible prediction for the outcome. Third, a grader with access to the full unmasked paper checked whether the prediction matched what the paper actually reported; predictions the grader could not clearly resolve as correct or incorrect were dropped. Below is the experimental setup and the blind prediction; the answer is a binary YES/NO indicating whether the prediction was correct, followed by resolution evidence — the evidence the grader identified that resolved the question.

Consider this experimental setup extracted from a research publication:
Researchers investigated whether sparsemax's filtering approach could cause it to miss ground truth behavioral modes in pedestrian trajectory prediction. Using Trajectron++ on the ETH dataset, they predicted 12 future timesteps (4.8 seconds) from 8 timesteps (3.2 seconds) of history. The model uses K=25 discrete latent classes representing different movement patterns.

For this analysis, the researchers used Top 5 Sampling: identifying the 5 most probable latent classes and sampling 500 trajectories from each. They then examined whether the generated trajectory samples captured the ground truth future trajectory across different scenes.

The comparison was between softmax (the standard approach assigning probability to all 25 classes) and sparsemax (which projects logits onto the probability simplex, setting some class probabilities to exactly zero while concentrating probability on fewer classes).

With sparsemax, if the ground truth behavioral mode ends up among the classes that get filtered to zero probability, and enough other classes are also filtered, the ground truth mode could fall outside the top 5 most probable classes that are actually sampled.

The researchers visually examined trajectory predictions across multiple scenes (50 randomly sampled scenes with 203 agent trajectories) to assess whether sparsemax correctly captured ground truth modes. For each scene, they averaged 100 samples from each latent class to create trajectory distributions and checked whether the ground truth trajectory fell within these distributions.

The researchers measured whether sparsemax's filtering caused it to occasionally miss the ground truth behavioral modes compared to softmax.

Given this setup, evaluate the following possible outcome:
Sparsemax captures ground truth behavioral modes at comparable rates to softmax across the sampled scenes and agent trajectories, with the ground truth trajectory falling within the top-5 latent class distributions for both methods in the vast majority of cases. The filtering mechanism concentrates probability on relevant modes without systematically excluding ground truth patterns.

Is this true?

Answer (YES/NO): NO